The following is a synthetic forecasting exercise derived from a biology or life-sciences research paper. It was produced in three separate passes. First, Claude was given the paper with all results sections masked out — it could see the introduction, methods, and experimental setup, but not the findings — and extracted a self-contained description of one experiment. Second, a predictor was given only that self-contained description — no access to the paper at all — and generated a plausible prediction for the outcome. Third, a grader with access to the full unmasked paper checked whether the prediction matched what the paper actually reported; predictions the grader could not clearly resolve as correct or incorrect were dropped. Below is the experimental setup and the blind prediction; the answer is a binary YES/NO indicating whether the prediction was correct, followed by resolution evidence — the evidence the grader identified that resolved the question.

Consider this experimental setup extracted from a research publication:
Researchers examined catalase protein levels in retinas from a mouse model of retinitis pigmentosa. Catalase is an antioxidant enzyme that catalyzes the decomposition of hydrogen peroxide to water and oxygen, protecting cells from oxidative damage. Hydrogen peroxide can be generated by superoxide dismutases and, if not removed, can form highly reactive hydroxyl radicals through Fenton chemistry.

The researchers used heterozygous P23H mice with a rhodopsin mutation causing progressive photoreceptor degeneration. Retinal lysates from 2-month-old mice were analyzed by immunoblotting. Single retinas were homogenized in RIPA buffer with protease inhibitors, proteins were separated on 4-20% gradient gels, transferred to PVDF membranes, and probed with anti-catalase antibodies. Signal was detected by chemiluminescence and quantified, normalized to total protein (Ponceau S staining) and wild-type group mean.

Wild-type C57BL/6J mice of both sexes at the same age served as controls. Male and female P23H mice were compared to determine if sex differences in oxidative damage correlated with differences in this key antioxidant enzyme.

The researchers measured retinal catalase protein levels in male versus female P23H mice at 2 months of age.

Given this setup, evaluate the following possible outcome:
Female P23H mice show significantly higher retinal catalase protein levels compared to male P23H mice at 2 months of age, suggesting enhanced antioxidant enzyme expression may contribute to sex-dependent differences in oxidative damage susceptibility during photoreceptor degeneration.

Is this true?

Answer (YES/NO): NO